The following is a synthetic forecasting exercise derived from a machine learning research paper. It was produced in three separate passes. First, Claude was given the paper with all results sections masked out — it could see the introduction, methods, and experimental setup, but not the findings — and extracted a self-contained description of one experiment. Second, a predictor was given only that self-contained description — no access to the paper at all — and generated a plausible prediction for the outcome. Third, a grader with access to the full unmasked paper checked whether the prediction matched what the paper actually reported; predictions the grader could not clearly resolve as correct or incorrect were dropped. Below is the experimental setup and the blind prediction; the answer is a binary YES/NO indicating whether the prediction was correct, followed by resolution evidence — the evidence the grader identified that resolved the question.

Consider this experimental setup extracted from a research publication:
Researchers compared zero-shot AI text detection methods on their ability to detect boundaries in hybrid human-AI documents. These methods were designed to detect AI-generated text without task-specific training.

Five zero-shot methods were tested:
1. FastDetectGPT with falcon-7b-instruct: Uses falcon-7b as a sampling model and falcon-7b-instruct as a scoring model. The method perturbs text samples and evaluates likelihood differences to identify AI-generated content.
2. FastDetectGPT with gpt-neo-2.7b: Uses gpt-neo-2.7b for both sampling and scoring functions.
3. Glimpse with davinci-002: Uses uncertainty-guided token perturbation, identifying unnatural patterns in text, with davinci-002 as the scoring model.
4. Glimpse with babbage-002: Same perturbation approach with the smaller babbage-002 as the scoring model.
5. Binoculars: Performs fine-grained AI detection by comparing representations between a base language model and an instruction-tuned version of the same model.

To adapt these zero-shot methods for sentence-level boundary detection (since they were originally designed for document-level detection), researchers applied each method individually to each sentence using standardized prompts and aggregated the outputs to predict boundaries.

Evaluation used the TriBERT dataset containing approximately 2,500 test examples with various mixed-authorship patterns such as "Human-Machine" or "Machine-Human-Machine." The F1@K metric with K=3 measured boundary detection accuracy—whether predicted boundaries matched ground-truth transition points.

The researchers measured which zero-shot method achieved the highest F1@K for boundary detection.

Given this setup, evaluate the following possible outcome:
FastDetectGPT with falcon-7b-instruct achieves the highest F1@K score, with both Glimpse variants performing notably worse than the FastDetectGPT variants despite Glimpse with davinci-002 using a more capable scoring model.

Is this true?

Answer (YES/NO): NO